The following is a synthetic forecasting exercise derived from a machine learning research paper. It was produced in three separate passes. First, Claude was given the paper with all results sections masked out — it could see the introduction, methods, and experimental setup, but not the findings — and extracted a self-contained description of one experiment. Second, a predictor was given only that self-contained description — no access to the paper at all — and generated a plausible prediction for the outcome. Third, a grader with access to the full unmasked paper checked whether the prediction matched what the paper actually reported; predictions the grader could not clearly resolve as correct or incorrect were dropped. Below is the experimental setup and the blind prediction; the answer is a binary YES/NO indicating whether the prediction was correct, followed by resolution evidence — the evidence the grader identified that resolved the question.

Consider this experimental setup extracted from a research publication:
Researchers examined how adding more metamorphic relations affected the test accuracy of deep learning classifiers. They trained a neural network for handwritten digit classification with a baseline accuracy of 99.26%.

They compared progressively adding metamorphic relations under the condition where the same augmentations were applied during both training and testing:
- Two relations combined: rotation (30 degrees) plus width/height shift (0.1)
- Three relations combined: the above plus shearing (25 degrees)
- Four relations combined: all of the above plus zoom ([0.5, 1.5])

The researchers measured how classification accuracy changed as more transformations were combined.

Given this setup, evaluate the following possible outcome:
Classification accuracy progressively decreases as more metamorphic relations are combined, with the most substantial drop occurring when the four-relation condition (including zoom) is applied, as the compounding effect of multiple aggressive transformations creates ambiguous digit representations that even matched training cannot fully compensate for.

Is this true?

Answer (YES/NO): YES